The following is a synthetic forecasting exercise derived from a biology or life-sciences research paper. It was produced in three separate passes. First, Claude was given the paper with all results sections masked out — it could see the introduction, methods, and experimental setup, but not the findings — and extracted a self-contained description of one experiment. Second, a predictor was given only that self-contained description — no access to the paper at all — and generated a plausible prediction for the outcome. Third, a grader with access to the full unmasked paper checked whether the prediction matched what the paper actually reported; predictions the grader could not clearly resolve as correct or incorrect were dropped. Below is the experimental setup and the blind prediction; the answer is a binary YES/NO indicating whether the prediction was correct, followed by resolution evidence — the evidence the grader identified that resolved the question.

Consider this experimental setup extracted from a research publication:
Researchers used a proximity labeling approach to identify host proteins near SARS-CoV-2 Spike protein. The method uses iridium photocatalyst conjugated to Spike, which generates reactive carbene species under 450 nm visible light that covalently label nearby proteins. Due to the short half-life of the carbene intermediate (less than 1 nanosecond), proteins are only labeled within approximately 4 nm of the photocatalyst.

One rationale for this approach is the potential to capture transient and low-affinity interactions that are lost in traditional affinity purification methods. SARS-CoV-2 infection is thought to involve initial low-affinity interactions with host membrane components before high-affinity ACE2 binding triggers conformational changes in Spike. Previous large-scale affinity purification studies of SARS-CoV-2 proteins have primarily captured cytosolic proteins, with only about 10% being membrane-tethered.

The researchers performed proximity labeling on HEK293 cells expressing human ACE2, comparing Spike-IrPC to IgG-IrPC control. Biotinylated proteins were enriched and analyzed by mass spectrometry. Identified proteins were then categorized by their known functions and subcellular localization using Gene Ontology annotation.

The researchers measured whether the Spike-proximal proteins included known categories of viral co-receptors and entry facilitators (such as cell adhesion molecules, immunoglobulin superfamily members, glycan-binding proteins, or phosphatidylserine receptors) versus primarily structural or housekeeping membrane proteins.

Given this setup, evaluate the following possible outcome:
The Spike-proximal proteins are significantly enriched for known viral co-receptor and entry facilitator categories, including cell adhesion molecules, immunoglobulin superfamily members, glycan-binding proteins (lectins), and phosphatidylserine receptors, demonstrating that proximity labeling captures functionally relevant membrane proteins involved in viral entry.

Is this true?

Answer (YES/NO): YES